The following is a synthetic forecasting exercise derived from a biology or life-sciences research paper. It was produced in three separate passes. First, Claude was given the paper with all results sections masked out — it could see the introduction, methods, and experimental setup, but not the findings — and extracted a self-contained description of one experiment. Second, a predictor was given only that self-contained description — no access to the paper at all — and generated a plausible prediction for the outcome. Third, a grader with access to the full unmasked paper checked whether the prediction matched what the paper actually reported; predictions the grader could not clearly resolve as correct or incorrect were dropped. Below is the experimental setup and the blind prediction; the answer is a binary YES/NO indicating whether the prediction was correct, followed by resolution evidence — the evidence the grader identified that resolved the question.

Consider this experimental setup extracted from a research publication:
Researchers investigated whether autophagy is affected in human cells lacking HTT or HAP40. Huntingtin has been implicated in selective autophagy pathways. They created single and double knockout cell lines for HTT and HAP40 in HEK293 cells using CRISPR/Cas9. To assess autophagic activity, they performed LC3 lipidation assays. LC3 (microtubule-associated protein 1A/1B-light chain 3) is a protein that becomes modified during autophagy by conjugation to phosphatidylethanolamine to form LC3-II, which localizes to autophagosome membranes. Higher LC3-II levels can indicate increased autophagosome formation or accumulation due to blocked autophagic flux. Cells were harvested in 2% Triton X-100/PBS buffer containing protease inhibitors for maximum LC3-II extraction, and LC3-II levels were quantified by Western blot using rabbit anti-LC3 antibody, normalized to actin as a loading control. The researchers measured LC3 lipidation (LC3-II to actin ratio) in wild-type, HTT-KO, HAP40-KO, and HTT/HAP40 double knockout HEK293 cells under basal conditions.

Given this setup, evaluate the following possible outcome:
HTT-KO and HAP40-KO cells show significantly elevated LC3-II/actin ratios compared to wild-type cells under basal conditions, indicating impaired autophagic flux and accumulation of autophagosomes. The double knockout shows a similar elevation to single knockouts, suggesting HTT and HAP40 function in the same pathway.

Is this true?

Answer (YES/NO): YES